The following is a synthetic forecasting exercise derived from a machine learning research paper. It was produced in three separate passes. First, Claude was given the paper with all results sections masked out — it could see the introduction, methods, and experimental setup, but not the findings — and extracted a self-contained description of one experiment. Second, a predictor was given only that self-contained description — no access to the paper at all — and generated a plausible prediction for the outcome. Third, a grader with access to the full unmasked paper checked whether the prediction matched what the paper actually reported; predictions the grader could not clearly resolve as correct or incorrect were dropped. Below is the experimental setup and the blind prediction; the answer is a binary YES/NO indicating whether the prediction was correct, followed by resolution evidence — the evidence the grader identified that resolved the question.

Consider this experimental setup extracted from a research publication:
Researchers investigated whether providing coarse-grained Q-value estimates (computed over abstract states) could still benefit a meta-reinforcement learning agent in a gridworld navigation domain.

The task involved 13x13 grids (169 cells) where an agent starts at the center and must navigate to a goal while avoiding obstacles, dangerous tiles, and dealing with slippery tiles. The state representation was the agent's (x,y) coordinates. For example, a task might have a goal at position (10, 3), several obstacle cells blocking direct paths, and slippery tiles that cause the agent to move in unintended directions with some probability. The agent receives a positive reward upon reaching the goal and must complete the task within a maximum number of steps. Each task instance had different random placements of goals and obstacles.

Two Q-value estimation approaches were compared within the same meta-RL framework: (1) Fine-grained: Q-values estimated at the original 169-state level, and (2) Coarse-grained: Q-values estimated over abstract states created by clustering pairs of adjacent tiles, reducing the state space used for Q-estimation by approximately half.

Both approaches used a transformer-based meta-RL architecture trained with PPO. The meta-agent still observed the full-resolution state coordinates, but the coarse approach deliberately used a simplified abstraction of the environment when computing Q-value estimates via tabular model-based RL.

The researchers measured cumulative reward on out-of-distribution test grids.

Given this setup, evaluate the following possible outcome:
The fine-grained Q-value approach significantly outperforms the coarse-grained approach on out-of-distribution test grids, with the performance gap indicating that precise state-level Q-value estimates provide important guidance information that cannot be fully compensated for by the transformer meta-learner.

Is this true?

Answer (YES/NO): NO